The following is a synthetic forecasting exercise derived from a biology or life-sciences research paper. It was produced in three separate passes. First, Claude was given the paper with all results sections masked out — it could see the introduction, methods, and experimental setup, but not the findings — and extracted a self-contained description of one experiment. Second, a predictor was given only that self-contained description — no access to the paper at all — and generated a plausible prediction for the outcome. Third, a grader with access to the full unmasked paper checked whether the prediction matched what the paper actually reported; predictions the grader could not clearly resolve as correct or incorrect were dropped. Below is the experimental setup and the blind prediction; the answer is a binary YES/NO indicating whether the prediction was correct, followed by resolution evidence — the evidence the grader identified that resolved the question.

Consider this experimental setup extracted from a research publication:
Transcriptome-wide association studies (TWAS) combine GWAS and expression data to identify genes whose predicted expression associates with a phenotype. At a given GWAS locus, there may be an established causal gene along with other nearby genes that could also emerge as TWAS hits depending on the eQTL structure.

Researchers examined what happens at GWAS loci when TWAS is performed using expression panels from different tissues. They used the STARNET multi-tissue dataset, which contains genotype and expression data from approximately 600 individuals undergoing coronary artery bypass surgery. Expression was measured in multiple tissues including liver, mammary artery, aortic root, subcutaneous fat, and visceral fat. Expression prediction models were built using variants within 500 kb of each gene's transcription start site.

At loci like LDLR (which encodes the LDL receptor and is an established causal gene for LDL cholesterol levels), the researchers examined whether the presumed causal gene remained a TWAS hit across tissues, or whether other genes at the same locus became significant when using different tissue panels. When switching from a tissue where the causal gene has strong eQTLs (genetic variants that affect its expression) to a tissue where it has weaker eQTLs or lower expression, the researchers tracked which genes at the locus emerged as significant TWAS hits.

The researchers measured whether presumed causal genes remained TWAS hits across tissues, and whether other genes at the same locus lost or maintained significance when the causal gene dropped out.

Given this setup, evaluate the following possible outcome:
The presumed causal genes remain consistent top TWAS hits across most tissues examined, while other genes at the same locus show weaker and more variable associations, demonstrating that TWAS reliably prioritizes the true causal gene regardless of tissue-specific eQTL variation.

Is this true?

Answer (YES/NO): NO